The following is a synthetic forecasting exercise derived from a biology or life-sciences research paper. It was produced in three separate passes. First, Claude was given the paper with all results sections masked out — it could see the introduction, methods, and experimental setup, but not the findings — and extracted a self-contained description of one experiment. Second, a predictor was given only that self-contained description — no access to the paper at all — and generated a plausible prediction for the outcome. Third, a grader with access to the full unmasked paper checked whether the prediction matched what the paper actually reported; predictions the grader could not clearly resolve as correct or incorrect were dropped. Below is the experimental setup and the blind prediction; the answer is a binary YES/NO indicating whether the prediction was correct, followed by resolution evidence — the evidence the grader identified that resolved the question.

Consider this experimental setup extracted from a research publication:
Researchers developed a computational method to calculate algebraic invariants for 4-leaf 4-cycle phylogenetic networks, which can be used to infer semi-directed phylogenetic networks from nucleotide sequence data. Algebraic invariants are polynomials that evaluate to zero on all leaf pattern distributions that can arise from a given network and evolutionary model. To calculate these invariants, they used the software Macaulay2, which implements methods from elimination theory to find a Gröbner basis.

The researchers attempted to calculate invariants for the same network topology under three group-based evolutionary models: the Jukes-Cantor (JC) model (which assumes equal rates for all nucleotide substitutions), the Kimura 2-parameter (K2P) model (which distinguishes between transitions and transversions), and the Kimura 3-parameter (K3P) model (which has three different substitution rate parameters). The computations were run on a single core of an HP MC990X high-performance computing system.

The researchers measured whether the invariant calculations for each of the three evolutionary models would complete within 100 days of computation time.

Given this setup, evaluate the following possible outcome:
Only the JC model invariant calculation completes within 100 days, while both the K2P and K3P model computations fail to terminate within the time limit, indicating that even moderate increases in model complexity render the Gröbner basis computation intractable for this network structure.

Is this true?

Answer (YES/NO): YES